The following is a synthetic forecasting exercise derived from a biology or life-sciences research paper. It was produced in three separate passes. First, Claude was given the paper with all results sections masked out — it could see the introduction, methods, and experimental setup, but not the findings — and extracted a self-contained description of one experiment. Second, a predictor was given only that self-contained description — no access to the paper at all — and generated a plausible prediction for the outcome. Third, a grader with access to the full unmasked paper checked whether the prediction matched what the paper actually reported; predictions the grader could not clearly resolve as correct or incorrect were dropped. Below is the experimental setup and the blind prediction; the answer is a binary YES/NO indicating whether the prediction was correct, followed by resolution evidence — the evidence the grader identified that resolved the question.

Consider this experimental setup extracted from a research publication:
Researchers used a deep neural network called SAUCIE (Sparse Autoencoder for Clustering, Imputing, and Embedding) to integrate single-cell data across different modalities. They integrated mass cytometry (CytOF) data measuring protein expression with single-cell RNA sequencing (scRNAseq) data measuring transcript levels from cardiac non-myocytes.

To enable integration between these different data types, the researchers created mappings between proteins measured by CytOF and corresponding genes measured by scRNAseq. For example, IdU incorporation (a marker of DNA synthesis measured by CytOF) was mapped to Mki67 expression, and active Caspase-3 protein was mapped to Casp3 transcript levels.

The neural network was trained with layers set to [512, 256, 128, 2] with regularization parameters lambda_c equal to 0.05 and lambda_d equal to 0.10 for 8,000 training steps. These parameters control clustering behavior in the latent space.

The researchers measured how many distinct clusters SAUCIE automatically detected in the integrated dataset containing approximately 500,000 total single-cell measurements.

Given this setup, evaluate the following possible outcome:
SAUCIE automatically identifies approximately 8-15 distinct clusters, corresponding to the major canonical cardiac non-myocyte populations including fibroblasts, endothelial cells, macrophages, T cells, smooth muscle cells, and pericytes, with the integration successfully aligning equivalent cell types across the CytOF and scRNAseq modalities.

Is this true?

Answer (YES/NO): NO